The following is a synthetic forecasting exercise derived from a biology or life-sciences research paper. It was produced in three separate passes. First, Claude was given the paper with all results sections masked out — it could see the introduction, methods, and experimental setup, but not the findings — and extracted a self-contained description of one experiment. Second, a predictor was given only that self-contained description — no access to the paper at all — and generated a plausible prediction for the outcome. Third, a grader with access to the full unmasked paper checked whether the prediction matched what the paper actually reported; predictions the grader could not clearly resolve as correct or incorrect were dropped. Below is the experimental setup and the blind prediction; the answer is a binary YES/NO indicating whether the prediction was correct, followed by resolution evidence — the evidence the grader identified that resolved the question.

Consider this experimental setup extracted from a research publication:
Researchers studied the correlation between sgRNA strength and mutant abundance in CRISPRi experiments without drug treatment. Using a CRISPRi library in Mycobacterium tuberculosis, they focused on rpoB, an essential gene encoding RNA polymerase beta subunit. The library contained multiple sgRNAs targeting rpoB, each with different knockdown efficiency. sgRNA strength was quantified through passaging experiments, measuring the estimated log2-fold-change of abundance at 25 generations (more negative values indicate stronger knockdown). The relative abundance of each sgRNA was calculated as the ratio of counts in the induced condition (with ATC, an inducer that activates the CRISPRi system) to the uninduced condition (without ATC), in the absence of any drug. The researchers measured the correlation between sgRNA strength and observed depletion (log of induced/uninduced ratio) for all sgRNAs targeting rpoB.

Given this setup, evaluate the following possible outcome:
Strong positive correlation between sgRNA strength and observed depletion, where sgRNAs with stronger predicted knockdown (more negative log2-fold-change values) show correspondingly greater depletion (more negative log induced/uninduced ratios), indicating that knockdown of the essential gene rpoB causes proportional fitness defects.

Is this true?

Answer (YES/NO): YES